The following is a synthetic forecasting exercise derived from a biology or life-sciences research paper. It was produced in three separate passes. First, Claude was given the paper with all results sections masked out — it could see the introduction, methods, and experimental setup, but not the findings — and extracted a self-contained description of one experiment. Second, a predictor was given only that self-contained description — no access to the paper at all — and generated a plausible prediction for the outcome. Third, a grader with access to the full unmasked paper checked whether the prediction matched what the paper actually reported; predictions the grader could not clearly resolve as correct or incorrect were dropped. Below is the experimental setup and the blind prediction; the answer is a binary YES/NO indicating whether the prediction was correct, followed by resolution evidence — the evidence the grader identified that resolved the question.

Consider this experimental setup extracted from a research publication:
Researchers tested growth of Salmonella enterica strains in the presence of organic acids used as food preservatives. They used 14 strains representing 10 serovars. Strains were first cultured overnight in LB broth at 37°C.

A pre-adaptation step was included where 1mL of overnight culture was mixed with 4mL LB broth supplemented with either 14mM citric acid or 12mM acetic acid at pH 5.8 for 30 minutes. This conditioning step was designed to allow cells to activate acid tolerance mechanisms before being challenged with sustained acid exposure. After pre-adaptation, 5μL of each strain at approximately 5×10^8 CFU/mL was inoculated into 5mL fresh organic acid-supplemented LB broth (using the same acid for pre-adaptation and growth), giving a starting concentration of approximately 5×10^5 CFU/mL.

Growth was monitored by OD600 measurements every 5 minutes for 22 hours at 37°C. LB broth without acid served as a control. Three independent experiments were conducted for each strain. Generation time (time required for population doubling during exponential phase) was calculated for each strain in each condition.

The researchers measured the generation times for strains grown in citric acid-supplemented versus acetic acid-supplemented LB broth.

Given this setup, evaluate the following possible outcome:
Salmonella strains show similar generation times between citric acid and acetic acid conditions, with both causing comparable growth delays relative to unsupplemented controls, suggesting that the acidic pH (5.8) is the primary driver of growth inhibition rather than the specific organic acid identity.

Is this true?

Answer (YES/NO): NO